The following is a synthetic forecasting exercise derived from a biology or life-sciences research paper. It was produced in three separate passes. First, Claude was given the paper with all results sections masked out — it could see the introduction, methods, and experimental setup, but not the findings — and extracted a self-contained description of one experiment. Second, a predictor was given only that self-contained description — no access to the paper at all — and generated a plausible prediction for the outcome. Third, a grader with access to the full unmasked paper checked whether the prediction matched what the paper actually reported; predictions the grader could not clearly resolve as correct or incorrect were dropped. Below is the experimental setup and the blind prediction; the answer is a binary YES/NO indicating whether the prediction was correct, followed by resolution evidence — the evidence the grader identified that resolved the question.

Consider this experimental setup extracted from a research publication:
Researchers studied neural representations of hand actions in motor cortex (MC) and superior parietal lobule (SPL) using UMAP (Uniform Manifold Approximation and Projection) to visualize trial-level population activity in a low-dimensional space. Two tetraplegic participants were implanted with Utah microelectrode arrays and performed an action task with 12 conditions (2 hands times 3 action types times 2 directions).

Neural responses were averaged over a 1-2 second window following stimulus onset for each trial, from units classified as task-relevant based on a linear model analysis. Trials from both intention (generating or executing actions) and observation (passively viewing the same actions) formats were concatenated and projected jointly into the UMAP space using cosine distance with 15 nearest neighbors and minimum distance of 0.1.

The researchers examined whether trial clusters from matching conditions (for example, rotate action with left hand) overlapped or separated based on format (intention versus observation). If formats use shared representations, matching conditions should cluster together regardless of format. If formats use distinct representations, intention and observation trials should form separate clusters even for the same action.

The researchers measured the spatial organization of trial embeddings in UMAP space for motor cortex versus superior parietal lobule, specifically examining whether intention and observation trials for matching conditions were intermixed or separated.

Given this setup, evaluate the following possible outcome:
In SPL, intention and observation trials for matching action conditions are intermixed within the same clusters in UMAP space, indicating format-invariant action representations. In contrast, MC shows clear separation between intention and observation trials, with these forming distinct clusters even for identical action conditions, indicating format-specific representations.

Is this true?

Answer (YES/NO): NO